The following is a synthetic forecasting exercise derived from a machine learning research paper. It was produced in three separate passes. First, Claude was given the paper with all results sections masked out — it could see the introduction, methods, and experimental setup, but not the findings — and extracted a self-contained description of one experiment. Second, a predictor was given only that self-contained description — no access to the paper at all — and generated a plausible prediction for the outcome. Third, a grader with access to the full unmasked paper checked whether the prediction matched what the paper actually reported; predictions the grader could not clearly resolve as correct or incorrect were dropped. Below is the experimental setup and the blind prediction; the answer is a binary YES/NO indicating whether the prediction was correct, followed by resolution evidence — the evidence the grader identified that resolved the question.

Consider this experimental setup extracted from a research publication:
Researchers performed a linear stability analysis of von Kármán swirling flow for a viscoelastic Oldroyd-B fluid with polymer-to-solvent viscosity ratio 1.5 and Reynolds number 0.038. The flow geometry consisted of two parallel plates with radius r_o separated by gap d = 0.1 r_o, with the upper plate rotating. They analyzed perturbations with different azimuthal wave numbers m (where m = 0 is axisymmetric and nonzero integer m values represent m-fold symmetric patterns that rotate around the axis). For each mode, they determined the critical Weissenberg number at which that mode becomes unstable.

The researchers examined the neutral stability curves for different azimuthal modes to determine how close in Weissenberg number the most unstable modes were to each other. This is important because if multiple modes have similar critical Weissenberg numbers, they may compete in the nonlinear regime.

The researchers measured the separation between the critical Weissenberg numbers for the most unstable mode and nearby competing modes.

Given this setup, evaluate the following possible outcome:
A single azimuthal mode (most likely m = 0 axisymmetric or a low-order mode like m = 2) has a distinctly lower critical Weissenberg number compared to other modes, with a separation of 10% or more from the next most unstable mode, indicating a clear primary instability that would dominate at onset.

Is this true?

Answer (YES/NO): NO